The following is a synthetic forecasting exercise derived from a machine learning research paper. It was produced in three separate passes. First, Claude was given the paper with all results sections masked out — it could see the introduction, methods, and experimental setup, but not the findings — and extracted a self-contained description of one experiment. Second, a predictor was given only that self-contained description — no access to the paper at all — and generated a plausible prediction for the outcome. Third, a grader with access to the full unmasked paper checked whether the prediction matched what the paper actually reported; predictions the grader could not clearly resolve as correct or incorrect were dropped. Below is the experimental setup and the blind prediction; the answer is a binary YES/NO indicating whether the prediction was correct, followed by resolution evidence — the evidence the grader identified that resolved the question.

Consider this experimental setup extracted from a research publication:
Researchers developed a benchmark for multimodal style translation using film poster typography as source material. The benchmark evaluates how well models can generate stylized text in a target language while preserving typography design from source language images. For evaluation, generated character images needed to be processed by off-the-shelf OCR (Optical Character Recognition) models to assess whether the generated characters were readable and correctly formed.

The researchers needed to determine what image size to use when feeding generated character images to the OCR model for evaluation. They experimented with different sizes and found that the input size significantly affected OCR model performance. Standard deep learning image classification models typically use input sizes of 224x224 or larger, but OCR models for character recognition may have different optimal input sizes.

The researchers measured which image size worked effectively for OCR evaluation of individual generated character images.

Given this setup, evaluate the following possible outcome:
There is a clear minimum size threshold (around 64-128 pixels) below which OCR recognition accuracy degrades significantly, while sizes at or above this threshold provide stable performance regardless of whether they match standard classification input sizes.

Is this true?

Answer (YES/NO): NO